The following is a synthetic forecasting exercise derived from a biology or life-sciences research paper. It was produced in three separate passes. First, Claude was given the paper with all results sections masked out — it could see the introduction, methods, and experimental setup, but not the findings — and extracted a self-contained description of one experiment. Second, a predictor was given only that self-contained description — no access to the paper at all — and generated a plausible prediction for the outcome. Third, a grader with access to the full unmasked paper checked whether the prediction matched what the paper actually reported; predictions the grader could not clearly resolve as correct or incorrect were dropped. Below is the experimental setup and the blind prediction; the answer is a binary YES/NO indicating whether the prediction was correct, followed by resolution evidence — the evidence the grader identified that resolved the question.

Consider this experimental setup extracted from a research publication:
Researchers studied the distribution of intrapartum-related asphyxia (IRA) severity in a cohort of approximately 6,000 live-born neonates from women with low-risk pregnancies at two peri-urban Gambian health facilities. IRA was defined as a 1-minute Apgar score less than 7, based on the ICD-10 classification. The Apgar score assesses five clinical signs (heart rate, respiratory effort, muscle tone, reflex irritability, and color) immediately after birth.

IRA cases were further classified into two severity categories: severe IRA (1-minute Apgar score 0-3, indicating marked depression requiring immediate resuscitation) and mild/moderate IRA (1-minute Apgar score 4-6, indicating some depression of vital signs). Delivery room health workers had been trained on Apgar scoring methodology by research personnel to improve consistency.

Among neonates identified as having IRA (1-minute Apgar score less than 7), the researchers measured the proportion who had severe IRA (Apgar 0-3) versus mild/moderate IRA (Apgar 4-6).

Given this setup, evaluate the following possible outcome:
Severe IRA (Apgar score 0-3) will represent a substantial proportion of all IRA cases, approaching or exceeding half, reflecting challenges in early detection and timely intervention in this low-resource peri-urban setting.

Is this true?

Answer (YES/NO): NO